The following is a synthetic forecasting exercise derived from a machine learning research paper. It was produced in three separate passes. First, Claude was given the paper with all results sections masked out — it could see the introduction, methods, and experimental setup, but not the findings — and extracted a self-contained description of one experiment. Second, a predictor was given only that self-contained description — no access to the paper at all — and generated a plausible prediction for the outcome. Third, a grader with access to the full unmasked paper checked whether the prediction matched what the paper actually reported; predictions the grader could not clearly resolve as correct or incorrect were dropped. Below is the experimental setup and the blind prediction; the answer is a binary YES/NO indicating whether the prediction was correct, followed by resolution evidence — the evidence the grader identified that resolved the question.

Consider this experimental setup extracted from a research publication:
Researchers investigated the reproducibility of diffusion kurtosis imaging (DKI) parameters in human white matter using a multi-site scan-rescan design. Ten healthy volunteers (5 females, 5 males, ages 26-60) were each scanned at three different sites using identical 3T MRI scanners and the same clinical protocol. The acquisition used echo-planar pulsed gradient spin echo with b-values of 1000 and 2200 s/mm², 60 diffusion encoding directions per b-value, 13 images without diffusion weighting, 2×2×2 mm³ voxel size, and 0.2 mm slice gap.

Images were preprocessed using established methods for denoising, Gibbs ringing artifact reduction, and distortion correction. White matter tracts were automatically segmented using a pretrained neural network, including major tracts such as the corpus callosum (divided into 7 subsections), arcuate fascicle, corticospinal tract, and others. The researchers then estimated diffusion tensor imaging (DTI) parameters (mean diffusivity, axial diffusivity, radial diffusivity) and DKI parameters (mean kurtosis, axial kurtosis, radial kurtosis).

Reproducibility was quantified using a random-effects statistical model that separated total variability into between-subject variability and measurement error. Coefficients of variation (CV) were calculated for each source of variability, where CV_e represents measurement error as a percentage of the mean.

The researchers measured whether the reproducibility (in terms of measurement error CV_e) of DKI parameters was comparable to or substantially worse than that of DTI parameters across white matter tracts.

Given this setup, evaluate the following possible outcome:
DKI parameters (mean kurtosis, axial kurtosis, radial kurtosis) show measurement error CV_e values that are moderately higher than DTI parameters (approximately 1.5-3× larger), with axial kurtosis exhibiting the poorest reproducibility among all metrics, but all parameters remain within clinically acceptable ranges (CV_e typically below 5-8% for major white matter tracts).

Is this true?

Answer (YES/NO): NO